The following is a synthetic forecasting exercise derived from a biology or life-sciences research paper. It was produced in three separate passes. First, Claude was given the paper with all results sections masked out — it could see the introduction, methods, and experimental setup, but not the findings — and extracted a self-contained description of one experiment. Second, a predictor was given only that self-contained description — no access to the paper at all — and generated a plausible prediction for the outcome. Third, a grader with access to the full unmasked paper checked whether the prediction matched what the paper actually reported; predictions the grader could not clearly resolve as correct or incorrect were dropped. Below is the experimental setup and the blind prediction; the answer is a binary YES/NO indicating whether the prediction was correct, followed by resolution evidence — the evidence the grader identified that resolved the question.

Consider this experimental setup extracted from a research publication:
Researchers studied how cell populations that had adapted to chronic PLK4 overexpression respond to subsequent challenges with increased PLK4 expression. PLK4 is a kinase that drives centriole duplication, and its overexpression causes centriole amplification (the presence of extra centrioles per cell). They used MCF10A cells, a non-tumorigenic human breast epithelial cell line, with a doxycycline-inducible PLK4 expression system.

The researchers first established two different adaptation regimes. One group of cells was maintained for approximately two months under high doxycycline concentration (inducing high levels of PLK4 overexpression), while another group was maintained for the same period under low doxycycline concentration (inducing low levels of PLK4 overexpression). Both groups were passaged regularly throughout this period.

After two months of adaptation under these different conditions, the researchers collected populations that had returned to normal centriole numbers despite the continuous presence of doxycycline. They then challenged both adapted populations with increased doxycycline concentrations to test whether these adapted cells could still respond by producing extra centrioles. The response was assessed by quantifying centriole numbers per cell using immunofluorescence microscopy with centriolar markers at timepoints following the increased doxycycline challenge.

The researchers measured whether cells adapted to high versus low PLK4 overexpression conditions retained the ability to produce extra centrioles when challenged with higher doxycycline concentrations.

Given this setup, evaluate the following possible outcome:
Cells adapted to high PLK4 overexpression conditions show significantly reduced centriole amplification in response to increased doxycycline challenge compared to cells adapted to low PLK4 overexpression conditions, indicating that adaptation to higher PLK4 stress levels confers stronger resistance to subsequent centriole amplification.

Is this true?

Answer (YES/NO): YES